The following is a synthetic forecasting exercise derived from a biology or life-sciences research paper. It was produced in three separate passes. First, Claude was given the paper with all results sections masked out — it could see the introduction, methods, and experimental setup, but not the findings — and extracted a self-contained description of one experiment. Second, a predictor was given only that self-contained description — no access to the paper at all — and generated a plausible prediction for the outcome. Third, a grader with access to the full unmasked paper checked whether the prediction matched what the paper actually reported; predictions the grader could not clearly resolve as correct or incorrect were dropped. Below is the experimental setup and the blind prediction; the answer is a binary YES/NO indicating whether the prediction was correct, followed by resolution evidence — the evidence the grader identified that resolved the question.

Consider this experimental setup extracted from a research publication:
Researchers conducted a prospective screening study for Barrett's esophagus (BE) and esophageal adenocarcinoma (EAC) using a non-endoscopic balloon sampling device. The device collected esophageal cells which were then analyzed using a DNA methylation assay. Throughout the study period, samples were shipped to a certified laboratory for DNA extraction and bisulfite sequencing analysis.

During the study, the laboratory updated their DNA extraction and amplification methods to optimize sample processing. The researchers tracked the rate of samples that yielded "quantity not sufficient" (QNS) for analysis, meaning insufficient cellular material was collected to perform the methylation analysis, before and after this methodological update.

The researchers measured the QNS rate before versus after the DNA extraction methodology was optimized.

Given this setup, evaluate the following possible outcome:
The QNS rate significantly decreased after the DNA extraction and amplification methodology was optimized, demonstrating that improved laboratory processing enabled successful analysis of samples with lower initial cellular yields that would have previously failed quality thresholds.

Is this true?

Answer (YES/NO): YES